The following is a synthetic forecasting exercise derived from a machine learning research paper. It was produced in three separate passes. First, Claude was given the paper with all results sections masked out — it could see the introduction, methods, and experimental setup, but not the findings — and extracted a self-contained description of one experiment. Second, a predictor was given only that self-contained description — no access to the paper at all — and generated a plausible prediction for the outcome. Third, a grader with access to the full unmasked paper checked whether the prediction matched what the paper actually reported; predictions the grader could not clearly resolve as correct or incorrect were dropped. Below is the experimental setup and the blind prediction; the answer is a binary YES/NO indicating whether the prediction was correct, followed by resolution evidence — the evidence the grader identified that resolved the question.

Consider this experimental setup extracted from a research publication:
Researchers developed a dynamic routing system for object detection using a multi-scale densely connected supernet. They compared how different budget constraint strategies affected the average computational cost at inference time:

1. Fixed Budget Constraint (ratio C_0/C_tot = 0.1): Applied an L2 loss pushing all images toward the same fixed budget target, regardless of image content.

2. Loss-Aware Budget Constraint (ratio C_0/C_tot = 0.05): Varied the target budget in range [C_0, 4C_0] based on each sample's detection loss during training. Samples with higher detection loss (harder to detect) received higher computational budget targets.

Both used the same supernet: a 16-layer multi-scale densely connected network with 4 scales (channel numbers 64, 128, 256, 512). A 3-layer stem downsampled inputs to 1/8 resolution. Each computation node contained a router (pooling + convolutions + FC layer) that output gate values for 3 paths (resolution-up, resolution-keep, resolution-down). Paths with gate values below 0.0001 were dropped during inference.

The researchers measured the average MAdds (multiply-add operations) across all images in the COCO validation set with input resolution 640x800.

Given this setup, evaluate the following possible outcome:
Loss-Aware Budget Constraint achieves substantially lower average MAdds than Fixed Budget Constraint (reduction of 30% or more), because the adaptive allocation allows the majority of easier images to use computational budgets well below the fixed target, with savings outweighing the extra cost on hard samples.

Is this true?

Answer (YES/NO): NO